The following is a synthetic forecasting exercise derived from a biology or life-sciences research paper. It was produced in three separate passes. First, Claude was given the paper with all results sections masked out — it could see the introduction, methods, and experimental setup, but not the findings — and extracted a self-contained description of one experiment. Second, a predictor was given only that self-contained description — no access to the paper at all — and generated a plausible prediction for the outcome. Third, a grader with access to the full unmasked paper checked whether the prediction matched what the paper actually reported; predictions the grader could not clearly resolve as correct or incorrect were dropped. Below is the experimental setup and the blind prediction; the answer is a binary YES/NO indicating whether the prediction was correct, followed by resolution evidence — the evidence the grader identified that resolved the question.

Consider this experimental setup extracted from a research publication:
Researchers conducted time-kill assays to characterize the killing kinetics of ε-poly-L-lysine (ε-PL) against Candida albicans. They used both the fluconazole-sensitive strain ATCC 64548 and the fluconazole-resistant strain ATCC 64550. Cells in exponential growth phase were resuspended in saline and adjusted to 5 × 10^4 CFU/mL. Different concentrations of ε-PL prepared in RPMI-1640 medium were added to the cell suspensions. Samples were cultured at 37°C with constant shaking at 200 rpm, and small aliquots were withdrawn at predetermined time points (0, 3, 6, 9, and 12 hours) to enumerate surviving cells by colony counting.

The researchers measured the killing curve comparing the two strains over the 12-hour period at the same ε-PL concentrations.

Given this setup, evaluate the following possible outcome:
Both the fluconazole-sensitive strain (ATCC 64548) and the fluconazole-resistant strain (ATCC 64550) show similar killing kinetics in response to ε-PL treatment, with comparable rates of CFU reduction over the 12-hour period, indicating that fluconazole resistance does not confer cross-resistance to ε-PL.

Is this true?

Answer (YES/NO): YES